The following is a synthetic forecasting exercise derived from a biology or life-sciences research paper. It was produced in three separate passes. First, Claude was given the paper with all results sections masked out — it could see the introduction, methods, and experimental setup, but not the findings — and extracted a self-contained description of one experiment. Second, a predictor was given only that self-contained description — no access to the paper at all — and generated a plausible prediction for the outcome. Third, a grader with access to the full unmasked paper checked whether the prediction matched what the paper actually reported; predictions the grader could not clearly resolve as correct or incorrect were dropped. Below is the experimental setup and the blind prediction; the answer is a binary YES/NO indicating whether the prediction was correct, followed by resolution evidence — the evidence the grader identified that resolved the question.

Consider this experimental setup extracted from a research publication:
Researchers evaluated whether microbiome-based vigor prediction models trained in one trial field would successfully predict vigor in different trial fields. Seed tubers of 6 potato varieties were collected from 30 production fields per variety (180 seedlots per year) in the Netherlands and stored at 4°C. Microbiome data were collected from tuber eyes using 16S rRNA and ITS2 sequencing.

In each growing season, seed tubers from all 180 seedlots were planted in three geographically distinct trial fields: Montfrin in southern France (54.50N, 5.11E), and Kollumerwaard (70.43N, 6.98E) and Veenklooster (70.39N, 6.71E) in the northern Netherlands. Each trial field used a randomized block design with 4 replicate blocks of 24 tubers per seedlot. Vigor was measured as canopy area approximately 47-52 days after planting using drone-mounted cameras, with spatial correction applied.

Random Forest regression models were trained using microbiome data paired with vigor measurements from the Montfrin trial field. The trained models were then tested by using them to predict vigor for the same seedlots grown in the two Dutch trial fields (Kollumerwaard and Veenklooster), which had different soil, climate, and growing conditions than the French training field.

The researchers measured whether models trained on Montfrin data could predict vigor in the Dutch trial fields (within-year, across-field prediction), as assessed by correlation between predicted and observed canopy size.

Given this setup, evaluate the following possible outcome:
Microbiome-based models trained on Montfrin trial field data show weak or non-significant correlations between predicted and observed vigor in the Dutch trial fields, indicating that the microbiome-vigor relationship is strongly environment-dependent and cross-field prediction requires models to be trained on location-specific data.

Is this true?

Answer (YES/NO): NO